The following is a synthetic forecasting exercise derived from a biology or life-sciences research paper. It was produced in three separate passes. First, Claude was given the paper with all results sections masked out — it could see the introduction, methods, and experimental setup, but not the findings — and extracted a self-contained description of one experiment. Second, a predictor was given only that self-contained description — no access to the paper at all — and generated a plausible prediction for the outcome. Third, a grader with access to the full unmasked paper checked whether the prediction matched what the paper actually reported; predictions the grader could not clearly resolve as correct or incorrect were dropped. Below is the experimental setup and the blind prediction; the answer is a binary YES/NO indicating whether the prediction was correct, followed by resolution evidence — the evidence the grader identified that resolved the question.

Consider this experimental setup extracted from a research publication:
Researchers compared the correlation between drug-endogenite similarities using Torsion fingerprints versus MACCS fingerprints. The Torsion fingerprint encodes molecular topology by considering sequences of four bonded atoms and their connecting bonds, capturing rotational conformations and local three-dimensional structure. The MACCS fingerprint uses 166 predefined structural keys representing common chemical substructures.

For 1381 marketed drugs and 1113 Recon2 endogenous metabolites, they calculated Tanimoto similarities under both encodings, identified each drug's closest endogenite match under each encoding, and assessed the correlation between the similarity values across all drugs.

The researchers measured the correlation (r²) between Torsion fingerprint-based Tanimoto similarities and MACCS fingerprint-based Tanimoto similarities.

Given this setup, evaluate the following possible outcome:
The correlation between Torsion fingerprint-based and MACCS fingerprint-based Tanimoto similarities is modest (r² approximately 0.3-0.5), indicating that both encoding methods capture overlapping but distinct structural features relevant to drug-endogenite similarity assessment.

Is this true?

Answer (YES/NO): NO